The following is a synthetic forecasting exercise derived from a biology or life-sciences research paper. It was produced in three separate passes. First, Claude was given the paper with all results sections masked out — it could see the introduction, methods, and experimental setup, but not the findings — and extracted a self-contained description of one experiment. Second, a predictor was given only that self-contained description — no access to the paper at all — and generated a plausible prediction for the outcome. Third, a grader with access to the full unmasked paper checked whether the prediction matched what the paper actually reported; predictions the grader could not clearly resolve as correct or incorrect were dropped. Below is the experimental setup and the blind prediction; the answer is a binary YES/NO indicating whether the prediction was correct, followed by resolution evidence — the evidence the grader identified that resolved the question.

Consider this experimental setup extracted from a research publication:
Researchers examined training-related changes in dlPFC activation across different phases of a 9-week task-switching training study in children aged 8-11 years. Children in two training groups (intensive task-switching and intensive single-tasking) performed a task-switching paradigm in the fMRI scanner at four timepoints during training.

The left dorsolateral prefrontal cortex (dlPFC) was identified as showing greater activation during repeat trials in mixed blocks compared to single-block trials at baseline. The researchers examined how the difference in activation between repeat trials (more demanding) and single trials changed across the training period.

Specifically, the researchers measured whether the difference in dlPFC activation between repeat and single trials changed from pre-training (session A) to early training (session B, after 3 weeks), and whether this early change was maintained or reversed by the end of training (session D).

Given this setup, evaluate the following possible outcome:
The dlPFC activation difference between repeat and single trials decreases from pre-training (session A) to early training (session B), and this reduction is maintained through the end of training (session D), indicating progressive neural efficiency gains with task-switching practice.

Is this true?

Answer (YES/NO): NO